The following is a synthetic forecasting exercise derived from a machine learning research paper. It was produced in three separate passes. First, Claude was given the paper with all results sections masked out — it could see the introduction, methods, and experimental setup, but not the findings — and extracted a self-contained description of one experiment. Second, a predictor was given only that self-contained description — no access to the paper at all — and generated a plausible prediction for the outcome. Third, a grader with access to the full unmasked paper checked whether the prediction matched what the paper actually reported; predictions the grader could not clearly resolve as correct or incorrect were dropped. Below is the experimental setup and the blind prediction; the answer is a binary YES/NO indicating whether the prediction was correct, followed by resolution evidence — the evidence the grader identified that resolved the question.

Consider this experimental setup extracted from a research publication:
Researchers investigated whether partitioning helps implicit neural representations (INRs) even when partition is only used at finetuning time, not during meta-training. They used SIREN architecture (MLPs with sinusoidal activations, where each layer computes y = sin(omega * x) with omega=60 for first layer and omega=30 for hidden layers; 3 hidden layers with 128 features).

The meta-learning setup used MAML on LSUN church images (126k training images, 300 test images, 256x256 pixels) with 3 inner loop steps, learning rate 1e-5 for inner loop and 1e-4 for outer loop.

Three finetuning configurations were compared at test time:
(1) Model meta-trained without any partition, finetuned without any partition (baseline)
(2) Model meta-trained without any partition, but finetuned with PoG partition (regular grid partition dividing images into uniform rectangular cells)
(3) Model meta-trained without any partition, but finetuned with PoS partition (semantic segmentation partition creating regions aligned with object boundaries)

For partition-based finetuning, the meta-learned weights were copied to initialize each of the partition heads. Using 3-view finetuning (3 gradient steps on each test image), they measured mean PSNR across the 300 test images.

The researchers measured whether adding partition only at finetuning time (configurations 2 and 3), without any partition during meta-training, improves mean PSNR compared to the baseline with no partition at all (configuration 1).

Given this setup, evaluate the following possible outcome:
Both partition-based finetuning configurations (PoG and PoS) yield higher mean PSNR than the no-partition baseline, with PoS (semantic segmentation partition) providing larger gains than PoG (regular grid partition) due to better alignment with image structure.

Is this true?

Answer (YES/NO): YES